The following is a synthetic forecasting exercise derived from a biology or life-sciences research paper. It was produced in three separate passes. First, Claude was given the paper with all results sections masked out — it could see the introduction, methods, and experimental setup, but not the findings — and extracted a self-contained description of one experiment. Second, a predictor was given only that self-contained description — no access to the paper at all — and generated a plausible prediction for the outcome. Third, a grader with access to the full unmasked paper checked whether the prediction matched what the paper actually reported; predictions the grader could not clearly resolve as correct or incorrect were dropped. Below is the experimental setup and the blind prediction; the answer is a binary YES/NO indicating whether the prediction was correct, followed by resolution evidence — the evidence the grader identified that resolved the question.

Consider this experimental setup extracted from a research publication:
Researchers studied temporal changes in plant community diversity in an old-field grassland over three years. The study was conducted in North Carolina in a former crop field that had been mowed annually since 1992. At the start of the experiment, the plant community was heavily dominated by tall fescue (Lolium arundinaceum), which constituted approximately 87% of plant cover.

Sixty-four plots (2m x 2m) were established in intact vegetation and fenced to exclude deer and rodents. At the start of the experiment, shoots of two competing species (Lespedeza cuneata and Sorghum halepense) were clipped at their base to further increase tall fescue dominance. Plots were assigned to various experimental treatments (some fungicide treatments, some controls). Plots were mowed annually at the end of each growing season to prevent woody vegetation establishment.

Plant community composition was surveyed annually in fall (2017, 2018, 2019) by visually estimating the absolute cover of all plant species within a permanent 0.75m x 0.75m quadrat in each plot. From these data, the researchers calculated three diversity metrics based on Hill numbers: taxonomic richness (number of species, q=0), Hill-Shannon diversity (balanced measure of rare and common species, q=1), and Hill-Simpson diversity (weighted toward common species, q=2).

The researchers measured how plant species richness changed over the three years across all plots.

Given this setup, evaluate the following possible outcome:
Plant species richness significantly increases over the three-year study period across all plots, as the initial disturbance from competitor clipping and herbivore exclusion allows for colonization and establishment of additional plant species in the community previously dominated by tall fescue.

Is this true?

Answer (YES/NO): NO